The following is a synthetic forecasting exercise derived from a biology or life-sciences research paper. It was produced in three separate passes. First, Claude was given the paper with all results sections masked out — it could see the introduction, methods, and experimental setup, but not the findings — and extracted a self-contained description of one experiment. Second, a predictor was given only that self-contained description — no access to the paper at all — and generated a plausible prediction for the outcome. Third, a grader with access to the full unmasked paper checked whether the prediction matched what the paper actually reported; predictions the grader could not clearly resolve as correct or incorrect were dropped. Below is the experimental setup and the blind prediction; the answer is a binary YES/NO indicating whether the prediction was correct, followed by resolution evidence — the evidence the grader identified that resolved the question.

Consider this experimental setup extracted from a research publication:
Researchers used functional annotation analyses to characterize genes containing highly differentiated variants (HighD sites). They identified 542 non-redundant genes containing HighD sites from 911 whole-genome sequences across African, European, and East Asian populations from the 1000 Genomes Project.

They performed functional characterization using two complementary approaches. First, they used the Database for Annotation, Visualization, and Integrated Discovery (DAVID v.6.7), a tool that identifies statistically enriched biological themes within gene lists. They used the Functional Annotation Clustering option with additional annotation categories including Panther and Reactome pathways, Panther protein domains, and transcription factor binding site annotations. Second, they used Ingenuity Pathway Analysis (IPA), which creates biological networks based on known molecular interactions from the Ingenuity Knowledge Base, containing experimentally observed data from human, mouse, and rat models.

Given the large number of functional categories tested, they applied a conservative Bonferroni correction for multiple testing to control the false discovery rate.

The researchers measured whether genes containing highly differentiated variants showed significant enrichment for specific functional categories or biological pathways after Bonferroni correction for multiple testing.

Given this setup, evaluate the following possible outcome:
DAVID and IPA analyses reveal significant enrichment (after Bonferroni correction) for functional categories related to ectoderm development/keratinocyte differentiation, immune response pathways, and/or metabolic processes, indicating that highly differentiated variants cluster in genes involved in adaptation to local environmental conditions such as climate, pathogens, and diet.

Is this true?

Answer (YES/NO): NO